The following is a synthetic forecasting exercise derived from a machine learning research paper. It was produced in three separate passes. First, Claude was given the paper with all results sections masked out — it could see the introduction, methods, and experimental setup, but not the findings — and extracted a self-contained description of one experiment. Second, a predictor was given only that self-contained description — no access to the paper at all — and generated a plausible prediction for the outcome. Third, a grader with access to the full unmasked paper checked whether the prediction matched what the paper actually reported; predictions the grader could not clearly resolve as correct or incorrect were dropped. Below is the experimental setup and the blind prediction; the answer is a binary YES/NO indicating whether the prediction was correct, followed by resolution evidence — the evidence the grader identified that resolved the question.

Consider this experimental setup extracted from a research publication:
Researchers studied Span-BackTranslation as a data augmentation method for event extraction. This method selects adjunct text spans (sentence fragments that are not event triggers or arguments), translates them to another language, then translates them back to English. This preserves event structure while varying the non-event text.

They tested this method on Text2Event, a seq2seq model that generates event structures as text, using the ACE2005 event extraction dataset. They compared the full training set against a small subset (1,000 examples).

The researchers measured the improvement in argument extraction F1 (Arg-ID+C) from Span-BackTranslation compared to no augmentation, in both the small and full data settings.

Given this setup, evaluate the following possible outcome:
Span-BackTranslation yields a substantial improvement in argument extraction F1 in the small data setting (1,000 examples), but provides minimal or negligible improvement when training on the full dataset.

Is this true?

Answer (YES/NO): NO